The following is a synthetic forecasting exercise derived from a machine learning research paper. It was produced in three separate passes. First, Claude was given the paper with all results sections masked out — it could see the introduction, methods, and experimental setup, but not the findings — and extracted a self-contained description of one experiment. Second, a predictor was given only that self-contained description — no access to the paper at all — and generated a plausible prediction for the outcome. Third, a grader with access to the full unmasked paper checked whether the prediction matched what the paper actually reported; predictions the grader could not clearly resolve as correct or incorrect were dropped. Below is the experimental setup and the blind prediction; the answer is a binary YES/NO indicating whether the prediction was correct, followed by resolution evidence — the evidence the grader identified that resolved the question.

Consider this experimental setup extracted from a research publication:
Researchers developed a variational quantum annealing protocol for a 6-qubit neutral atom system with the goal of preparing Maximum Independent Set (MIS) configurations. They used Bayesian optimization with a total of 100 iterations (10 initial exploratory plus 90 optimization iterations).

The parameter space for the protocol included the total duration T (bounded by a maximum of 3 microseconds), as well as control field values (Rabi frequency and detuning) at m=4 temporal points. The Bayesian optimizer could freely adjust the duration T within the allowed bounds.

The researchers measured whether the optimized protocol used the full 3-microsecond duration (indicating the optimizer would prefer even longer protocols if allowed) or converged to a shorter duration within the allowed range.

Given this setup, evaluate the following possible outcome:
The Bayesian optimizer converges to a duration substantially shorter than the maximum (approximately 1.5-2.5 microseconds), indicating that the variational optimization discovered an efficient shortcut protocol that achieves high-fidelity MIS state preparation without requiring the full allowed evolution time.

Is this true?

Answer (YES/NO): NO